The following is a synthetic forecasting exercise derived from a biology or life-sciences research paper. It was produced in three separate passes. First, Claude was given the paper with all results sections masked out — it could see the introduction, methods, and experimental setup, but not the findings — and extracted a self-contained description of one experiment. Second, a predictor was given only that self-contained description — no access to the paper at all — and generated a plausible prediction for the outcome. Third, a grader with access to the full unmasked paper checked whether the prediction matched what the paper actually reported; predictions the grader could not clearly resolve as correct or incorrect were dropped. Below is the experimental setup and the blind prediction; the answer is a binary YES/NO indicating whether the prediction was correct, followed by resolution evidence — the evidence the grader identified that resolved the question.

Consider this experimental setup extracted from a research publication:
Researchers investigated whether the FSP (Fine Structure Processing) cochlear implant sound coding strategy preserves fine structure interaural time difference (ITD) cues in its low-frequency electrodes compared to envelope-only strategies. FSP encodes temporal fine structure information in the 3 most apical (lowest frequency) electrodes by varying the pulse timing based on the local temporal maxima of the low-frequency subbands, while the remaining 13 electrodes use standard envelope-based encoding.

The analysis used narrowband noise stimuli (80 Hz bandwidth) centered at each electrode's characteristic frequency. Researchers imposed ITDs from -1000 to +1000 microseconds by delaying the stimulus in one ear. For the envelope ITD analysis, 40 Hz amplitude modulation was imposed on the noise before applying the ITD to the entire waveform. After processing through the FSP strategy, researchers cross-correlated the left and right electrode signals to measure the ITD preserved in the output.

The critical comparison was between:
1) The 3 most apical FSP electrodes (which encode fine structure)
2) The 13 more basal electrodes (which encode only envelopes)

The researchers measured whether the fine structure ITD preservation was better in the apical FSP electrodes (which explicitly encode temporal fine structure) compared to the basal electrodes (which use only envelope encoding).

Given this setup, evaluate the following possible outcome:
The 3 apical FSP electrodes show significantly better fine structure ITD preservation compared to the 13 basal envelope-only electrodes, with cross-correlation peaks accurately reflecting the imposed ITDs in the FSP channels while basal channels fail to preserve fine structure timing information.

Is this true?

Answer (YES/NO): YES